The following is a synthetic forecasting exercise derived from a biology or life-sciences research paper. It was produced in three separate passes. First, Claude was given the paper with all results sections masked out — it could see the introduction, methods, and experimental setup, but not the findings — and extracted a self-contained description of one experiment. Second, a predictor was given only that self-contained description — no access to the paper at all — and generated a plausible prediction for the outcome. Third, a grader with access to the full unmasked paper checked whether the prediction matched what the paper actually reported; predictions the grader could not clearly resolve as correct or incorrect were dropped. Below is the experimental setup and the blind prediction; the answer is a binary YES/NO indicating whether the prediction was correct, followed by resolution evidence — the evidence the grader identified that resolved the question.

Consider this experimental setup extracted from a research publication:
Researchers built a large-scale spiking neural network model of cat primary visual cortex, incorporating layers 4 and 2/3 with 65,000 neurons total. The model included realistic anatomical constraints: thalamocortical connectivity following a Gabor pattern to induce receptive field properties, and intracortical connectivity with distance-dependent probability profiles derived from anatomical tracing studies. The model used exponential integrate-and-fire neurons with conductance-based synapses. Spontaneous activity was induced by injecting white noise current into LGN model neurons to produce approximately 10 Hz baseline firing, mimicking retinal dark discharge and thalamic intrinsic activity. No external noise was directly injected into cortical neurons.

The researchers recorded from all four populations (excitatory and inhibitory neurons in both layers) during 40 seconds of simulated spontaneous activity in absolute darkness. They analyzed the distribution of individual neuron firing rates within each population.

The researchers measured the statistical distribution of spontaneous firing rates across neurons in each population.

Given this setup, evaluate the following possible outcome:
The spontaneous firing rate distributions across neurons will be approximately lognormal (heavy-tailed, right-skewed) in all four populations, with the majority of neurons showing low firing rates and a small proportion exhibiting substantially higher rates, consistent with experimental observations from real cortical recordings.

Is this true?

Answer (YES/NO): YES